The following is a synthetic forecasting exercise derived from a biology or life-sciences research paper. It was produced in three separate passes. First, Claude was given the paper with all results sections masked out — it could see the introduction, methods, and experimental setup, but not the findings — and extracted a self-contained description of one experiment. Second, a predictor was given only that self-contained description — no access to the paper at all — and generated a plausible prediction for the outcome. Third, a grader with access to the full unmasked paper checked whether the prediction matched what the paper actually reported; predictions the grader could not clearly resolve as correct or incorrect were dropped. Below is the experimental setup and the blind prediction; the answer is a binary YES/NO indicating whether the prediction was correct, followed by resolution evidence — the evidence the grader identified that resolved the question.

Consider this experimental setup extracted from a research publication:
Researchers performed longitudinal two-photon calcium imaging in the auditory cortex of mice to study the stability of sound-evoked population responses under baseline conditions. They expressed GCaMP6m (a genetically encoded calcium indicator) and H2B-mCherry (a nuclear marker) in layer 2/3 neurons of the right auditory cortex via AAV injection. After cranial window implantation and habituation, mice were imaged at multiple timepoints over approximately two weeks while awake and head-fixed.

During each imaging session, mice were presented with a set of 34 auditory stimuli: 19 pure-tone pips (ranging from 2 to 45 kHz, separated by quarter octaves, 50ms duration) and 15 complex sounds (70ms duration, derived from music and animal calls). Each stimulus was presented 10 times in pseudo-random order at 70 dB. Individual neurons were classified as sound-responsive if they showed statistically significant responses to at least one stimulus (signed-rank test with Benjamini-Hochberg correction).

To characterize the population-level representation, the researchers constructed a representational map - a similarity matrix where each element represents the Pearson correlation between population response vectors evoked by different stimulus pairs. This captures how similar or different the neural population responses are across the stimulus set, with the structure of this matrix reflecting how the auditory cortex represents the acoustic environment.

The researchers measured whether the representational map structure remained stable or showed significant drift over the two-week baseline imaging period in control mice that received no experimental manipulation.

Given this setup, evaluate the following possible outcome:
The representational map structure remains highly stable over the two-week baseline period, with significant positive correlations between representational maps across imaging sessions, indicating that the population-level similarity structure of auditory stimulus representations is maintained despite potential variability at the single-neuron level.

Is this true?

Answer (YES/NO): YES